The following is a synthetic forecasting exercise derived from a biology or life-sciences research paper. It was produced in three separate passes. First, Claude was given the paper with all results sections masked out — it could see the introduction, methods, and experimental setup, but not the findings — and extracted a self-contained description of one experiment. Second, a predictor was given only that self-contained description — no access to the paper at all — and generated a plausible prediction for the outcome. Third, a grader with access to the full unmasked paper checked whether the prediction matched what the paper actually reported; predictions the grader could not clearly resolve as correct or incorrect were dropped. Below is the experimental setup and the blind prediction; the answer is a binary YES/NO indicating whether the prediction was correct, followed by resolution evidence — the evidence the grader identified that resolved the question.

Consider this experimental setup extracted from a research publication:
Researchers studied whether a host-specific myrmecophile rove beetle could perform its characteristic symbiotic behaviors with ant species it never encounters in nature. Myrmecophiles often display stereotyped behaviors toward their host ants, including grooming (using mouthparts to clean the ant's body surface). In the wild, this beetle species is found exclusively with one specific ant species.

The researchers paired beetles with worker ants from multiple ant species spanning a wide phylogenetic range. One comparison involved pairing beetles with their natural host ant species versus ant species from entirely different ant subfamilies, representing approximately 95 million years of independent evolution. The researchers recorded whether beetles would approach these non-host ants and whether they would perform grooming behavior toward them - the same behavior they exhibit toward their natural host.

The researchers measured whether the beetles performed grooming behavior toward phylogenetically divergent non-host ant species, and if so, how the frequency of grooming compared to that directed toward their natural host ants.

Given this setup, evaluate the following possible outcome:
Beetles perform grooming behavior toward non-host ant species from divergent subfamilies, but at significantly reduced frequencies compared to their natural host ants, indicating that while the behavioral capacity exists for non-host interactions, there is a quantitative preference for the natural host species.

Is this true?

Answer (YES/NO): NO